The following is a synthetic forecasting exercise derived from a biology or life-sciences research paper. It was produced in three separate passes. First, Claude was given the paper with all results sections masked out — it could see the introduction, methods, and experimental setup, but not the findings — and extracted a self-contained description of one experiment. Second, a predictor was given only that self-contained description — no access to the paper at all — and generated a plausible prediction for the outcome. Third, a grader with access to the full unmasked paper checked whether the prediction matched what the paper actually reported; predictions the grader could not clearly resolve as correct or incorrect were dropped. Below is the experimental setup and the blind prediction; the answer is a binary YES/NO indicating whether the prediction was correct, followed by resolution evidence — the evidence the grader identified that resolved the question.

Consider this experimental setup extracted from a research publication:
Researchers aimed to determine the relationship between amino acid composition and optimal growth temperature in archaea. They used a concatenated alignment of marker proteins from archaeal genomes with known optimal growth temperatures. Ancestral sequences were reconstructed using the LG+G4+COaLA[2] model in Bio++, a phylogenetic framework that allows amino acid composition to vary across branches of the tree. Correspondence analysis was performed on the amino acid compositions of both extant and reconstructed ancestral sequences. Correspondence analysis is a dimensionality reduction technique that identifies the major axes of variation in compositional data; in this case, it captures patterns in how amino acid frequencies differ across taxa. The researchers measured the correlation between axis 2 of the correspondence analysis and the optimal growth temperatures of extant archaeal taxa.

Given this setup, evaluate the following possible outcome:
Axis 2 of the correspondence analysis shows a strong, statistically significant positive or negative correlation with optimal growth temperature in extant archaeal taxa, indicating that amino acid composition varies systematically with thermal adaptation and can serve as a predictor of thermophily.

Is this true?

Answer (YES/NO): YES